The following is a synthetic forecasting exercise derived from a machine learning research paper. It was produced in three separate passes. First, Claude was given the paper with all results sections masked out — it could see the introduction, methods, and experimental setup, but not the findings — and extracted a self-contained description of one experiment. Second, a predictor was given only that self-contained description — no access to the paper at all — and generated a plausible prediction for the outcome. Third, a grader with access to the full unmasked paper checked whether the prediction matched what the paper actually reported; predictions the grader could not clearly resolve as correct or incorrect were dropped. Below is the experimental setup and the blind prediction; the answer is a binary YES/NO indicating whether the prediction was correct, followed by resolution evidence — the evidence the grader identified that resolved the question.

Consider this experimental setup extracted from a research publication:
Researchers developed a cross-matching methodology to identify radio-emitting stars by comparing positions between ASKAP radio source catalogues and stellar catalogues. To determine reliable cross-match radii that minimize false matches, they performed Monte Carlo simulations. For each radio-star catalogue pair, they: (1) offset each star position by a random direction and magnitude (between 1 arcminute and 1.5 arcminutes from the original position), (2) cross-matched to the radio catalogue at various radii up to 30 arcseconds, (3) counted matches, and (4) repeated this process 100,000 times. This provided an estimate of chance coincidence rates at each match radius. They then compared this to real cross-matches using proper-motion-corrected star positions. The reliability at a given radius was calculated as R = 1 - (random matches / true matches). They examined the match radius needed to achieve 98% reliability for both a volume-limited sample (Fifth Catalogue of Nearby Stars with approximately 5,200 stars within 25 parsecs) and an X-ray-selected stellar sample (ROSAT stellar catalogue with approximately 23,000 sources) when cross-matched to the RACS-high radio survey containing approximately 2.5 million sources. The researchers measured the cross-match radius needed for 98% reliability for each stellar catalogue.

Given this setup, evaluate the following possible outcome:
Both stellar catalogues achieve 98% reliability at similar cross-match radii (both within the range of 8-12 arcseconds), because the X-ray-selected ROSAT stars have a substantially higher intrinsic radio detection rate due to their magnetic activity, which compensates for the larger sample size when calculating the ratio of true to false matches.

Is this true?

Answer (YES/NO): NO